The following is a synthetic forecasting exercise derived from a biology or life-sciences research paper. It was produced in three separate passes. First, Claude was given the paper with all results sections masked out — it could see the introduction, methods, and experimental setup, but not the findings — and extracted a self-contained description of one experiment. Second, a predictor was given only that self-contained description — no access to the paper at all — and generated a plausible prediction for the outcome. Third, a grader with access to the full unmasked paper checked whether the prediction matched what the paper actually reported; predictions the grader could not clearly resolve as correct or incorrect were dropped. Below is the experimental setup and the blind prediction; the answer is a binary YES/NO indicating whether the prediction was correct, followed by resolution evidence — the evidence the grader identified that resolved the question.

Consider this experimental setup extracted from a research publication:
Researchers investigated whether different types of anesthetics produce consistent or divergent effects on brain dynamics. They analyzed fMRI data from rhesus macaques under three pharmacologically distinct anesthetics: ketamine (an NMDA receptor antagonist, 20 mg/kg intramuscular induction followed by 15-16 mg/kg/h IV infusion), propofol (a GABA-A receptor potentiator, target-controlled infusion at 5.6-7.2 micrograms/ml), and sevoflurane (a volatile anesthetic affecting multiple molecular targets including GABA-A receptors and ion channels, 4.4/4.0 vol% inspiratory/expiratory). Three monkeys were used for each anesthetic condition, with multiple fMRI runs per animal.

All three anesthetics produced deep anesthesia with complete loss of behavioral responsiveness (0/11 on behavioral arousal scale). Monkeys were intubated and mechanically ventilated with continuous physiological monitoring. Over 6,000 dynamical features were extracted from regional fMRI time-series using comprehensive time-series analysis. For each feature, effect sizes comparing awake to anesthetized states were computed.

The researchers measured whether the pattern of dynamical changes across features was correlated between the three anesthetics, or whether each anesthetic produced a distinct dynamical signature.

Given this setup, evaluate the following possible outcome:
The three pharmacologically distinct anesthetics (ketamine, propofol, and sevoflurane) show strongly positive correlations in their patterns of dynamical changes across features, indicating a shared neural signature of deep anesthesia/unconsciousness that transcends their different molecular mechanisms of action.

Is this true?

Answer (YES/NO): YES